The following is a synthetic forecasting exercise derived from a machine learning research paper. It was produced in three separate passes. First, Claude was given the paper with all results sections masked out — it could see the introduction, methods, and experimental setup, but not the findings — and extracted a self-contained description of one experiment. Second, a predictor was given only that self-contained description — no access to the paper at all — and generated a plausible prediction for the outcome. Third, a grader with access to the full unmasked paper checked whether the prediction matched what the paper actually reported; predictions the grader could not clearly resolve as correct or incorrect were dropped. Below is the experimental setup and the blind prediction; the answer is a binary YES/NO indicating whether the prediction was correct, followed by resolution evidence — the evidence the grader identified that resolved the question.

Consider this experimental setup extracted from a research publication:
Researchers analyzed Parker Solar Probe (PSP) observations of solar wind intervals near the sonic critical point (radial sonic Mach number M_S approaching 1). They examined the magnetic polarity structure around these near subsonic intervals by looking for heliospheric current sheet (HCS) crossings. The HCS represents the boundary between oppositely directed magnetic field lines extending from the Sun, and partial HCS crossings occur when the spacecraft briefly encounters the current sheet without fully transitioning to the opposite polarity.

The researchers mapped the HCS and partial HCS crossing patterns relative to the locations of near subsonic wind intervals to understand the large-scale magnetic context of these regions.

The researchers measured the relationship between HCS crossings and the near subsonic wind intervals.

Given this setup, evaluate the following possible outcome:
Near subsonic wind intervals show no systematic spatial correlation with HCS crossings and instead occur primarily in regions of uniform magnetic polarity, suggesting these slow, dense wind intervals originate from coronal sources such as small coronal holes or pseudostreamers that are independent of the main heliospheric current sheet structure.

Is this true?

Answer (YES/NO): NO